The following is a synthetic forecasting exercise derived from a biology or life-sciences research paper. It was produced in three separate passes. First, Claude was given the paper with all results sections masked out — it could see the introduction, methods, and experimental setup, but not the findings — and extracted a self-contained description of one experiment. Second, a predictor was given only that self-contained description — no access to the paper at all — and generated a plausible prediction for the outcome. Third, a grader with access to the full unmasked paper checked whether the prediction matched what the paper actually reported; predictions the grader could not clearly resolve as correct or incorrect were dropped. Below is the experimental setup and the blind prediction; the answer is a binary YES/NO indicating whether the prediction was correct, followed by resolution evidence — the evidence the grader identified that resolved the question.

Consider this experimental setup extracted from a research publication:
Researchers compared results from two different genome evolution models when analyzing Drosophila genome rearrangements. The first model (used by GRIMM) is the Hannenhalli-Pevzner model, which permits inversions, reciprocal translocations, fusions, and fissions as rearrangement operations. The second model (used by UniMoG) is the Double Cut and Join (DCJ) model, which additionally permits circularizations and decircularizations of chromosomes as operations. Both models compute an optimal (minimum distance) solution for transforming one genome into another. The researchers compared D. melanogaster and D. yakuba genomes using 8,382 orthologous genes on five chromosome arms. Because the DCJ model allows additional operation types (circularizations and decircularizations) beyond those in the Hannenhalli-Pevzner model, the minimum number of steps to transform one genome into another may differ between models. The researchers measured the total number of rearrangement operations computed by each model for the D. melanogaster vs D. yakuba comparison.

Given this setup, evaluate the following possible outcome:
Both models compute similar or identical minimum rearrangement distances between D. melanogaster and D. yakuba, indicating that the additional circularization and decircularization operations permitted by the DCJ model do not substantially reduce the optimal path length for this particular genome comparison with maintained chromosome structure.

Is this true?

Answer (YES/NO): NO